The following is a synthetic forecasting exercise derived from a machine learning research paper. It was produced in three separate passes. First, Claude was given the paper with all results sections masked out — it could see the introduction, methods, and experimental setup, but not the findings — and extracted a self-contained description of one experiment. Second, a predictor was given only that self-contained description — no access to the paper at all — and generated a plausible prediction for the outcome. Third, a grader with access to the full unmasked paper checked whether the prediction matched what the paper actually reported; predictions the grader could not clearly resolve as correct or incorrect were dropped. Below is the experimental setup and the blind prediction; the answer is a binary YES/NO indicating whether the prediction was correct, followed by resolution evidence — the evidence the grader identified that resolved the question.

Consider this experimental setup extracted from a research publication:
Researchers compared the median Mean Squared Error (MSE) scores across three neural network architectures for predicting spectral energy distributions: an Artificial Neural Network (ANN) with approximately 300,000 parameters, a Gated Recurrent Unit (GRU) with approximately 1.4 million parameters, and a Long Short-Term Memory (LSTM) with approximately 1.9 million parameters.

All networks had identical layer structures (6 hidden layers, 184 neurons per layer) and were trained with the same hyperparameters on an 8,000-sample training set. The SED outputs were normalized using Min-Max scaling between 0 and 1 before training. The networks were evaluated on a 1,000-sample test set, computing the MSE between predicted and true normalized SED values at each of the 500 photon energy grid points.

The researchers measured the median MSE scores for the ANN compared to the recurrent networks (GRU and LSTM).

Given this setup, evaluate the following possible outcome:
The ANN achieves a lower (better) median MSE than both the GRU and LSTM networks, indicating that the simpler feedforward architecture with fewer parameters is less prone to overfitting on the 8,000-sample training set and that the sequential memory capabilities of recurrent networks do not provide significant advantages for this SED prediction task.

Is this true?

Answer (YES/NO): NO